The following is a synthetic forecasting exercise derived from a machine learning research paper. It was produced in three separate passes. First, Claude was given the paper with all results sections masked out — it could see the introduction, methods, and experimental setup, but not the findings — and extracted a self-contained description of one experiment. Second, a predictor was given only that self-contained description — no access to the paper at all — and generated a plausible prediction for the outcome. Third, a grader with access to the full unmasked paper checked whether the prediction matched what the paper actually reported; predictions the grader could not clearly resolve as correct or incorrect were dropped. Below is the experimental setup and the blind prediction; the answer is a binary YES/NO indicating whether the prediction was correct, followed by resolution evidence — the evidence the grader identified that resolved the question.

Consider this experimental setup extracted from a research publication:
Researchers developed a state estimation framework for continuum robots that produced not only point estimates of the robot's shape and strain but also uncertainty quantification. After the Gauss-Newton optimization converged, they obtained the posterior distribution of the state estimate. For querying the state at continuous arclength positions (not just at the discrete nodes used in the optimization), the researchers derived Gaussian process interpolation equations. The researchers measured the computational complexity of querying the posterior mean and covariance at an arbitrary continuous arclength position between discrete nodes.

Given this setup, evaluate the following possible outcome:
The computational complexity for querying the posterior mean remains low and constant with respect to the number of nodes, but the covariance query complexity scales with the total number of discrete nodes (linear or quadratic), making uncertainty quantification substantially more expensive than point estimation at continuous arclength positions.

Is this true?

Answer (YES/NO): NO